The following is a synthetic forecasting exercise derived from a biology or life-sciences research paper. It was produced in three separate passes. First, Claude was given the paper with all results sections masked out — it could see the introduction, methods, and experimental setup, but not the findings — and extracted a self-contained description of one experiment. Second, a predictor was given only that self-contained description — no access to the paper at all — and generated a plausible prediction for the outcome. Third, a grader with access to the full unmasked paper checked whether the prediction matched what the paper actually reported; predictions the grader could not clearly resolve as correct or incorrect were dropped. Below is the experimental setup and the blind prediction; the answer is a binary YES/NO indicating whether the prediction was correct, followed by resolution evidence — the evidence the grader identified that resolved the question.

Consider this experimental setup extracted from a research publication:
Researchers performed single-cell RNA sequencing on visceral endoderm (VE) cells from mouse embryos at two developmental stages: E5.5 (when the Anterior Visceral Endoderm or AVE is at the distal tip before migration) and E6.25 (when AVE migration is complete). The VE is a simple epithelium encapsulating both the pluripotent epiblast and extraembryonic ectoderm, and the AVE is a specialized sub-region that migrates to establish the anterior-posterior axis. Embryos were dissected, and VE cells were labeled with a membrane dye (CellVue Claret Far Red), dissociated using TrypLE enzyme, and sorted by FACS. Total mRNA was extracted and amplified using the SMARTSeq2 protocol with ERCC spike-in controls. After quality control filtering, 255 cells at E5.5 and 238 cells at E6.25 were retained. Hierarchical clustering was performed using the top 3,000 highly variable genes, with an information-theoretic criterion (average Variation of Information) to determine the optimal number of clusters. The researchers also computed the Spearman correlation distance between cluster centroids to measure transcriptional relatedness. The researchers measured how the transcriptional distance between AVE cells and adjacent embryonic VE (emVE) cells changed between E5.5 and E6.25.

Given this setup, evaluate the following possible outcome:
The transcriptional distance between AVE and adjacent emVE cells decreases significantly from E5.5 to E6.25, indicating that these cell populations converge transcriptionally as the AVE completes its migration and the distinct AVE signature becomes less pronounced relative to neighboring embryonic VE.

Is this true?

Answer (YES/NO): NO